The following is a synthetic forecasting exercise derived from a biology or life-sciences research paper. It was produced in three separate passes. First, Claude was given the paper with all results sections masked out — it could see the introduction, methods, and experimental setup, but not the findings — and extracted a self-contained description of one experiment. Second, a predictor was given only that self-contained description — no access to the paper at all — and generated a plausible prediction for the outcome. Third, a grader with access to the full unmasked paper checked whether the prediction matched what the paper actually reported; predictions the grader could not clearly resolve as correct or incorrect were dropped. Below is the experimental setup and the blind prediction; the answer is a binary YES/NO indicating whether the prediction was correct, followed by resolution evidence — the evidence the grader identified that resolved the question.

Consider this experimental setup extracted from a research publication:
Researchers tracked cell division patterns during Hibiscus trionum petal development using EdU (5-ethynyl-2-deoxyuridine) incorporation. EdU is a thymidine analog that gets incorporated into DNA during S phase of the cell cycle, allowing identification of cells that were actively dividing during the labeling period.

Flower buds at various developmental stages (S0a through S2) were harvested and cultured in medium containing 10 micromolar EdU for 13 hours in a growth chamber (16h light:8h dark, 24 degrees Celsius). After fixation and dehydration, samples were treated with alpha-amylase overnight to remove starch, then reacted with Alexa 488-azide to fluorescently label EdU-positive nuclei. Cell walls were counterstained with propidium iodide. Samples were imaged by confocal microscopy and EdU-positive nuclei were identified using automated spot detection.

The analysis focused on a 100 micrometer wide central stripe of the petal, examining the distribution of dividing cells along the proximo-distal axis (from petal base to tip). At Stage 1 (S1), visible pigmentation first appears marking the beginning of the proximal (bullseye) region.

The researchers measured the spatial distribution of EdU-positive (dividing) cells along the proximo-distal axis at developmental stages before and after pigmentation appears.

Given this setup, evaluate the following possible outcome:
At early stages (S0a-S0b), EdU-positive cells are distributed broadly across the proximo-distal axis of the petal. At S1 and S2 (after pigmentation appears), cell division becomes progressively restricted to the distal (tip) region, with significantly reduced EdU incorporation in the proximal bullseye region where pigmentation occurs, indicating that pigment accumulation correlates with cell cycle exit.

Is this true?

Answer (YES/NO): NO